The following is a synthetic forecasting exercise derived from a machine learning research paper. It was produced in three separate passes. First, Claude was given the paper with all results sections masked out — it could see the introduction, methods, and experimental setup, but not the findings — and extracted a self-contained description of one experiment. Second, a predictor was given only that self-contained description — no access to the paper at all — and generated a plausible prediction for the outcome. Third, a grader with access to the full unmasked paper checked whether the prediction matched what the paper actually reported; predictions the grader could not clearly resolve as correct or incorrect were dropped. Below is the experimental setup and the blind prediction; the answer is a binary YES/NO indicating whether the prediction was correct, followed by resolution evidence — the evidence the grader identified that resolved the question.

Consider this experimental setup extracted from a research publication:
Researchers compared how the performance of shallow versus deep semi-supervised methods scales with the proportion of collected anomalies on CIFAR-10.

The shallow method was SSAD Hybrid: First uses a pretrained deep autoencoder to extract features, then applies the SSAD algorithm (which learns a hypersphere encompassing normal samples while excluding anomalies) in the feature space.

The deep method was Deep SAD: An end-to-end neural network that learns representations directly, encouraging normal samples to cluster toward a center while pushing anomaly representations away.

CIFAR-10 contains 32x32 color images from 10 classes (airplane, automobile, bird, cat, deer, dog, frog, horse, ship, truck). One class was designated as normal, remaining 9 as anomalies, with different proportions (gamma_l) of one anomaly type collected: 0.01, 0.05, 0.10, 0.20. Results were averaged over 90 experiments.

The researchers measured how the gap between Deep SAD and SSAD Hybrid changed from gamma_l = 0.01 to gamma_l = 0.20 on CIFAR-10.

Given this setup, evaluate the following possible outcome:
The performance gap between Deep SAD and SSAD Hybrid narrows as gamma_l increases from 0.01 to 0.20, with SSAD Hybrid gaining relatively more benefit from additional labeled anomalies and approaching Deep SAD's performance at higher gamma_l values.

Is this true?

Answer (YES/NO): NO